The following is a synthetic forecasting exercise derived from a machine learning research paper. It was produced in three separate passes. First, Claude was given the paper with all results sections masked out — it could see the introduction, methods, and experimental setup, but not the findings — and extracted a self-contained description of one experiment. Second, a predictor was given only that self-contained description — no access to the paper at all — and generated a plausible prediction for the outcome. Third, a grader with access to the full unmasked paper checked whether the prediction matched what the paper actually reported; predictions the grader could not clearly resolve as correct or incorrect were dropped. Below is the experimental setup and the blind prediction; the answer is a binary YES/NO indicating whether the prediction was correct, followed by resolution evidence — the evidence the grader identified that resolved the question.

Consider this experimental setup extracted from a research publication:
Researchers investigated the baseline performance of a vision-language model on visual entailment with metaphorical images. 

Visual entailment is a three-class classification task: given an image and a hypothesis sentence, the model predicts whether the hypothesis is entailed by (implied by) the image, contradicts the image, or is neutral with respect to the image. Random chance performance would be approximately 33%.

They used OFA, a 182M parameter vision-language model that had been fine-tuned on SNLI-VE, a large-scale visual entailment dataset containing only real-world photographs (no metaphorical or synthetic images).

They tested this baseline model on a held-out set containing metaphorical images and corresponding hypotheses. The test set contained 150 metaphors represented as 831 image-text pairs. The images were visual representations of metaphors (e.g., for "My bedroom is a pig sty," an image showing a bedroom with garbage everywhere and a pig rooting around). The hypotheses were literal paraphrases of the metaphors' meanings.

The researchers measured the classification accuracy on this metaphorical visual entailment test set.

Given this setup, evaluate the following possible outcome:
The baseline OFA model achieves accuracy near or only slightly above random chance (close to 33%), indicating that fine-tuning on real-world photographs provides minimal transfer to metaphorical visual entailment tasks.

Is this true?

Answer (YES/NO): NO